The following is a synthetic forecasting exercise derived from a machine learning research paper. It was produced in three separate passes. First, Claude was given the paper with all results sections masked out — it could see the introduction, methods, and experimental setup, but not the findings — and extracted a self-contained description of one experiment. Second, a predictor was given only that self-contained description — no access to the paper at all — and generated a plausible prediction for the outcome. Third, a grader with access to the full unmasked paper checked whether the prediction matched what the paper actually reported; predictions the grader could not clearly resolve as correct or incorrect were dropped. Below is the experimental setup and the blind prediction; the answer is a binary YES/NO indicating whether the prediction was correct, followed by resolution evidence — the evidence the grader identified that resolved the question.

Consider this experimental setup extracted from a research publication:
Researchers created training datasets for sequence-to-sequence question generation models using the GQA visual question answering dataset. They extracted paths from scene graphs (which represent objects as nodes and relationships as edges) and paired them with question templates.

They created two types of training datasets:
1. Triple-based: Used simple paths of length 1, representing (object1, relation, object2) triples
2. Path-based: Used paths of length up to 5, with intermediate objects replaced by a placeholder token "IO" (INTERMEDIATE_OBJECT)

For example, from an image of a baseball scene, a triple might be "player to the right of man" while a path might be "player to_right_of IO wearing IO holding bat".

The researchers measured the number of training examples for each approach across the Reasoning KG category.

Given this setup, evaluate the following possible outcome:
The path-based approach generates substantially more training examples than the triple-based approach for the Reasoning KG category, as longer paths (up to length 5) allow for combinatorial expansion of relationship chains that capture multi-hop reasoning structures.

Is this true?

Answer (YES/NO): YES